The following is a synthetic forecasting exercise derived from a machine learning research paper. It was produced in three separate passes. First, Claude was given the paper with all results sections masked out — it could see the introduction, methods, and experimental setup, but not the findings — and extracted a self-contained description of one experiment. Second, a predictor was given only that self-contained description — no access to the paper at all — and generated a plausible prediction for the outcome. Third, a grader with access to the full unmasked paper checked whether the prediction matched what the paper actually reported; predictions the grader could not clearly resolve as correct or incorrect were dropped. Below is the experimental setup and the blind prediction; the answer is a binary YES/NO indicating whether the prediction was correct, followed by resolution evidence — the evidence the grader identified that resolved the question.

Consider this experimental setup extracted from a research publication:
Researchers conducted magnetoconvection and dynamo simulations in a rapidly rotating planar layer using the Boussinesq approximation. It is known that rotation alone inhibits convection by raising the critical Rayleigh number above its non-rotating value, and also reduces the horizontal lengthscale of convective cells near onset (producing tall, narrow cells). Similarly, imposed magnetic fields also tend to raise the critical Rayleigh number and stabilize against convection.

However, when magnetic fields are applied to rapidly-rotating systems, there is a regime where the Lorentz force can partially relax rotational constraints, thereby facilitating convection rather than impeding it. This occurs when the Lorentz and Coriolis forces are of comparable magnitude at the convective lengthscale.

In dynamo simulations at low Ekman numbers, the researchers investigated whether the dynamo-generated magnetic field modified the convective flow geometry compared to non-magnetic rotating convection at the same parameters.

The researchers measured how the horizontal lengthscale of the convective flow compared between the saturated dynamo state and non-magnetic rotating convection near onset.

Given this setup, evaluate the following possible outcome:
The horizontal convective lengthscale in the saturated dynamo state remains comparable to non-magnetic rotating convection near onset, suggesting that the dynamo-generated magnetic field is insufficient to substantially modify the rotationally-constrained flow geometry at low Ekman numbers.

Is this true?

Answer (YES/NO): NO